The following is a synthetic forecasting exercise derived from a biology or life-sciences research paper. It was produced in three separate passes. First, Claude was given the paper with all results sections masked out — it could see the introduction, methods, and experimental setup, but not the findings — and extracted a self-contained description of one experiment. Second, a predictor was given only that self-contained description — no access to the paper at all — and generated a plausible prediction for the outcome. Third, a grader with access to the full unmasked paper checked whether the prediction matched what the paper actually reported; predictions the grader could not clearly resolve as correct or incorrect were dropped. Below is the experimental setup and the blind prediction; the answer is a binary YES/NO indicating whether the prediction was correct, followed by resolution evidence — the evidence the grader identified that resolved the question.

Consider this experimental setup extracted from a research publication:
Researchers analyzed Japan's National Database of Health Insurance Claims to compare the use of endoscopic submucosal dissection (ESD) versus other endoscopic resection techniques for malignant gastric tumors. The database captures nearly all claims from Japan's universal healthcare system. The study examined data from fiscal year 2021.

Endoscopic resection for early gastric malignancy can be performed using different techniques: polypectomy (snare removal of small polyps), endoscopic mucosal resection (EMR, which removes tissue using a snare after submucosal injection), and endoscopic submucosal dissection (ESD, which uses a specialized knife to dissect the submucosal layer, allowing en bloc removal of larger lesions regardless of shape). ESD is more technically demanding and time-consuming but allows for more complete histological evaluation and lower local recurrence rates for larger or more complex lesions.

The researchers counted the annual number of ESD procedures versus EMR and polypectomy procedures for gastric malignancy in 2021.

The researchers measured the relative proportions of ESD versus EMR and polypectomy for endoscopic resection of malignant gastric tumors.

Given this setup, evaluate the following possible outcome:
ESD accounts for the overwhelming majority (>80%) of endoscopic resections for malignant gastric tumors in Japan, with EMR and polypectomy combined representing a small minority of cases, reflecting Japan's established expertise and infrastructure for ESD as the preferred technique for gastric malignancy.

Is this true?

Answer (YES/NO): YES